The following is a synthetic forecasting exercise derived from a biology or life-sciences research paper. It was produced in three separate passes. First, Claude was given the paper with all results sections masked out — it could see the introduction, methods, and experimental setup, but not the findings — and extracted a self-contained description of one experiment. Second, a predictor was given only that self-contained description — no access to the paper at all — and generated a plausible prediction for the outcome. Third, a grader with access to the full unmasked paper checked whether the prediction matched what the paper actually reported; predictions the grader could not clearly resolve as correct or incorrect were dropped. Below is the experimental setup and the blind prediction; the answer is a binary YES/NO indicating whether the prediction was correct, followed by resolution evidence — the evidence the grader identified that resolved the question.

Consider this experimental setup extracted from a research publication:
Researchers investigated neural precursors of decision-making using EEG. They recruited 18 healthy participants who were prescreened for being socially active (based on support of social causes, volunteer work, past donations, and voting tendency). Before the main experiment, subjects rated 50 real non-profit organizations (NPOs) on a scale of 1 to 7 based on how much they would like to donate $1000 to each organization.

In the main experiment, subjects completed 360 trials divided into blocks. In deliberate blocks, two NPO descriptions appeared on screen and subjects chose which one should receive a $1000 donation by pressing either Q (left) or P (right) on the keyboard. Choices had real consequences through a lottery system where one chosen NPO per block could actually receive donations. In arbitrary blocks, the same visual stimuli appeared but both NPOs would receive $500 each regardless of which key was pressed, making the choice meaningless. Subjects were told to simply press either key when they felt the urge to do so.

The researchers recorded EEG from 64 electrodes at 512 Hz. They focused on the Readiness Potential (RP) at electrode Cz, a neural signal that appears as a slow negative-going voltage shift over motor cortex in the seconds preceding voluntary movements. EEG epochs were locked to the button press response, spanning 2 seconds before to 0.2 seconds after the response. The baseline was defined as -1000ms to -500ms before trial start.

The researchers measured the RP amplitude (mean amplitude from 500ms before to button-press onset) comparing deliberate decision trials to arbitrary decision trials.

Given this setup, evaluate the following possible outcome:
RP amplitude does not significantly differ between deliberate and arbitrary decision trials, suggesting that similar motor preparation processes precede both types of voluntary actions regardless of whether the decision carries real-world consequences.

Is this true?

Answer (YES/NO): NO